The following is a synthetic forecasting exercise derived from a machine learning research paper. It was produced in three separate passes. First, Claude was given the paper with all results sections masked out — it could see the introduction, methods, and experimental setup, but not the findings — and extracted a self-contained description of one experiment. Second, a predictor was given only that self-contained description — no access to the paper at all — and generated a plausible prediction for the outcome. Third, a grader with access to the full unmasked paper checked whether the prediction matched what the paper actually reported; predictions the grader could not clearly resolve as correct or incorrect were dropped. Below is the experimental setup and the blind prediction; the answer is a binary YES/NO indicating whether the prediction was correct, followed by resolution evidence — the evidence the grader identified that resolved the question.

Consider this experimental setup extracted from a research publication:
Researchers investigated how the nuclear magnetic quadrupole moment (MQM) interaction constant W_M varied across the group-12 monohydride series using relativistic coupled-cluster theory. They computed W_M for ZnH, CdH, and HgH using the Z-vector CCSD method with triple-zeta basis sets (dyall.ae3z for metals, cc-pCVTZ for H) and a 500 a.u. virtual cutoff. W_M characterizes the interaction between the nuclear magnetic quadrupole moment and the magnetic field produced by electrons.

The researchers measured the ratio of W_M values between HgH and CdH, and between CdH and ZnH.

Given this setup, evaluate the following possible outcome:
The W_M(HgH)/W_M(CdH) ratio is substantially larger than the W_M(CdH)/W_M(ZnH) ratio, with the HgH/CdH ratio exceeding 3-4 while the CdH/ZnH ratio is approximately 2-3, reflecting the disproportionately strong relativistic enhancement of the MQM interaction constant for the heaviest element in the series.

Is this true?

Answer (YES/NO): NO